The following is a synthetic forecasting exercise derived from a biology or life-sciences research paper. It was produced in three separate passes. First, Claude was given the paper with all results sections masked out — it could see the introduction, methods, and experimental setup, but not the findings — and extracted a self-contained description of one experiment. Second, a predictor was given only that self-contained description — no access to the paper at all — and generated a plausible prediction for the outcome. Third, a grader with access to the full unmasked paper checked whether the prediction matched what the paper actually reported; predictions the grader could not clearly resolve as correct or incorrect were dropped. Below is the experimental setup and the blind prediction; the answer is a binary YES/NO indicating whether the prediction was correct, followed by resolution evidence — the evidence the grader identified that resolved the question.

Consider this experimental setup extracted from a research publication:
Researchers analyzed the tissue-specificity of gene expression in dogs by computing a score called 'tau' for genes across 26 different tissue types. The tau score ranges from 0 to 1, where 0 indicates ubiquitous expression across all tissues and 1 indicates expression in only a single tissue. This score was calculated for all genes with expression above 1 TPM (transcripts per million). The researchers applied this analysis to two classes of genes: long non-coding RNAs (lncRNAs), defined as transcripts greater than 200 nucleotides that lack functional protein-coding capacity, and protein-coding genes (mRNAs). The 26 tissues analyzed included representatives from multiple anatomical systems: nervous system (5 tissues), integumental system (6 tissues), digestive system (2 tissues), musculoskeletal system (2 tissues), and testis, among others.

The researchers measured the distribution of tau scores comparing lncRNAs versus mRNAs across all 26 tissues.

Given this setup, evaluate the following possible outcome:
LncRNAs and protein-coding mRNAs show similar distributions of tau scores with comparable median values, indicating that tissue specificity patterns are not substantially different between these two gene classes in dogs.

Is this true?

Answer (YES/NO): NO